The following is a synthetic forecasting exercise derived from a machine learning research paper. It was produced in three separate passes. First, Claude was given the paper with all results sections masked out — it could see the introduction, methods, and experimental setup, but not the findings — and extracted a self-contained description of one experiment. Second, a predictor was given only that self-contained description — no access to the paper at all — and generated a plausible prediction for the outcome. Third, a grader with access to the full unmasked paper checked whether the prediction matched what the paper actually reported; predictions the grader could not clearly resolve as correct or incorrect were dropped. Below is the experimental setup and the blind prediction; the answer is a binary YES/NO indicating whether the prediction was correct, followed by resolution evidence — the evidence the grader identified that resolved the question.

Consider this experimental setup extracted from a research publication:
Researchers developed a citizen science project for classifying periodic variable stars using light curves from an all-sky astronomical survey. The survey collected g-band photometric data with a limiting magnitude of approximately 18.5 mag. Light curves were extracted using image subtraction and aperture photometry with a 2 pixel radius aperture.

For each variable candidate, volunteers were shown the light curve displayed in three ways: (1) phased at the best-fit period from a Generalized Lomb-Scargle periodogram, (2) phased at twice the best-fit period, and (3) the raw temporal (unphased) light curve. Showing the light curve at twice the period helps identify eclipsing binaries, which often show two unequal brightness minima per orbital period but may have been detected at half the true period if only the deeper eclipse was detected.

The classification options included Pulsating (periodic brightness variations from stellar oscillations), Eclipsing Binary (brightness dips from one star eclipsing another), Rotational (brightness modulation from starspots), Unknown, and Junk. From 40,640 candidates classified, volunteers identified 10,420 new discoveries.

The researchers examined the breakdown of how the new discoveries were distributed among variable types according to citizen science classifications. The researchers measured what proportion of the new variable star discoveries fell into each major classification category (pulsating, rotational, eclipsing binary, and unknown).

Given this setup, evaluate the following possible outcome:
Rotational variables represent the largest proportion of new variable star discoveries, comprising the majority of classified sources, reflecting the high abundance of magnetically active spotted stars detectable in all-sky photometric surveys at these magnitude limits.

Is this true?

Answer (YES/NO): NO